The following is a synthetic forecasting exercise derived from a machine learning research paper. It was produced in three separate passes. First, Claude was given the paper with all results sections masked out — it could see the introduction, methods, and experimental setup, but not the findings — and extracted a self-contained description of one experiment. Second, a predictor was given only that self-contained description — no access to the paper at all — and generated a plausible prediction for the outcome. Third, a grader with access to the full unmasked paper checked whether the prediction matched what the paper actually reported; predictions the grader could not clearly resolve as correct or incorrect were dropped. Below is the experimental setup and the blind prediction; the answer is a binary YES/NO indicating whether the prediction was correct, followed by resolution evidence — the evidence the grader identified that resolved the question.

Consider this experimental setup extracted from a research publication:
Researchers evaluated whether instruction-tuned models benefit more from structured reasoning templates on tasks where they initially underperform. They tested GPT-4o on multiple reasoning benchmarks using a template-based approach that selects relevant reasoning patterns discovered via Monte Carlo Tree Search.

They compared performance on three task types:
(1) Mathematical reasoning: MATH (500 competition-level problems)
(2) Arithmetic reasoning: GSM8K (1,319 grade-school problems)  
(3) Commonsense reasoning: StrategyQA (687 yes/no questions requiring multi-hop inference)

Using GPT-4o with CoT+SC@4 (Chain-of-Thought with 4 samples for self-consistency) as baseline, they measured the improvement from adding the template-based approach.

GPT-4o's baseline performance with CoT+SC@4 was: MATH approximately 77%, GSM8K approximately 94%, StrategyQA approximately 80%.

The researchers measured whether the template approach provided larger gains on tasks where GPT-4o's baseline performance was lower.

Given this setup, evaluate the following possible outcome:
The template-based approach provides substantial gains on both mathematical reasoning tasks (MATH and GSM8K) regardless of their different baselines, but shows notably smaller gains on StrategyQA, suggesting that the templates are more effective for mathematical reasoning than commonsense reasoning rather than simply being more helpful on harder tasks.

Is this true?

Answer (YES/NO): NO